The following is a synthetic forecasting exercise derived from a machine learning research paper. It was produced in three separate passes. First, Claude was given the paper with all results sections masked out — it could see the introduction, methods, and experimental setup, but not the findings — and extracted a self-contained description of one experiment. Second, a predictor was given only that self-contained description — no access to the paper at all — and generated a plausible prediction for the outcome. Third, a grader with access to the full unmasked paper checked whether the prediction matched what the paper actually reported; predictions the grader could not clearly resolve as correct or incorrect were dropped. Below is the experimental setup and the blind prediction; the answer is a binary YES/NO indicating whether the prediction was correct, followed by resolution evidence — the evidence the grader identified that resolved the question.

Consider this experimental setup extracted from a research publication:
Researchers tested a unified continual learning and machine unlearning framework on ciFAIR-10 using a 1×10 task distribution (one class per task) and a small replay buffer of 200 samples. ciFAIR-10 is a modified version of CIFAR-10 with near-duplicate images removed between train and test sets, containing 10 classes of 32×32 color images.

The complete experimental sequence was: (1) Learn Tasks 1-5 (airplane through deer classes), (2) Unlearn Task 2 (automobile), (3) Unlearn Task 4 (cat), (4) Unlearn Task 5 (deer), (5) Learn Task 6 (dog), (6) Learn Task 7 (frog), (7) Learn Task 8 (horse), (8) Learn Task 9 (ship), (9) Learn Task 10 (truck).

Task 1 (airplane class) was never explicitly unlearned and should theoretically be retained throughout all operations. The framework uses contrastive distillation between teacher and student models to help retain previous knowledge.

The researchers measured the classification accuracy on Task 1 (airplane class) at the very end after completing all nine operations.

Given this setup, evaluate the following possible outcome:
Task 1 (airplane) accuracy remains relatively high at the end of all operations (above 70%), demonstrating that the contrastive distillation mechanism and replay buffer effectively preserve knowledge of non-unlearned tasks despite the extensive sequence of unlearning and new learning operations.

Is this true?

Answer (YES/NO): NO